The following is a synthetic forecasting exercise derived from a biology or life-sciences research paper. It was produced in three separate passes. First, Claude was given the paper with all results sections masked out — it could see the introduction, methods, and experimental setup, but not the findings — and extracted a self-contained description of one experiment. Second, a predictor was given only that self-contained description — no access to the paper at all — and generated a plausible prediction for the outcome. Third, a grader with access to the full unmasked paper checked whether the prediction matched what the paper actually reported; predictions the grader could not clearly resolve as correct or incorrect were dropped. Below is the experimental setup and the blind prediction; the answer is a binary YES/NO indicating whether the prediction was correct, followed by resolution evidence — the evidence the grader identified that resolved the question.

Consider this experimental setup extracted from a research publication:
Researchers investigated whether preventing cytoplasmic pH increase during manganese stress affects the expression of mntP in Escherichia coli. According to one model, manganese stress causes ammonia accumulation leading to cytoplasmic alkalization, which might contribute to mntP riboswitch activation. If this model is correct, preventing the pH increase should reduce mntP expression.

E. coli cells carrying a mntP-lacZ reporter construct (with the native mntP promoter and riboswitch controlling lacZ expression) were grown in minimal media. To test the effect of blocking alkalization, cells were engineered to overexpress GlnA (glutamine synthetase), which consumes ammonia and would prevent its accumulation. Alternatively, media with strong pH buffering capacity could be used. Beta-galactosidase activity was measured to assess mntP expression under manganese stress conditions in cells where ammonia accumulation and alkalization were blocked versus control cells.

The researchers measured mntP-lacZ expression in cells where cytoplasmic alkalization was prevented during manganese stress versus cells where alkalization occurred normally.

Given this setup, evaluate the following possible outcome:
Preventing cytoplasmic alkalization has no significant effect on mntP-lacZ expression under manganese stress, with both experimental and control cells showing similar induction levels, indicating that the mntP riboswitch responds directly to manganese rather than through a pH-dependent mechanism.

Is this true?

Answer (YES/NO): NO